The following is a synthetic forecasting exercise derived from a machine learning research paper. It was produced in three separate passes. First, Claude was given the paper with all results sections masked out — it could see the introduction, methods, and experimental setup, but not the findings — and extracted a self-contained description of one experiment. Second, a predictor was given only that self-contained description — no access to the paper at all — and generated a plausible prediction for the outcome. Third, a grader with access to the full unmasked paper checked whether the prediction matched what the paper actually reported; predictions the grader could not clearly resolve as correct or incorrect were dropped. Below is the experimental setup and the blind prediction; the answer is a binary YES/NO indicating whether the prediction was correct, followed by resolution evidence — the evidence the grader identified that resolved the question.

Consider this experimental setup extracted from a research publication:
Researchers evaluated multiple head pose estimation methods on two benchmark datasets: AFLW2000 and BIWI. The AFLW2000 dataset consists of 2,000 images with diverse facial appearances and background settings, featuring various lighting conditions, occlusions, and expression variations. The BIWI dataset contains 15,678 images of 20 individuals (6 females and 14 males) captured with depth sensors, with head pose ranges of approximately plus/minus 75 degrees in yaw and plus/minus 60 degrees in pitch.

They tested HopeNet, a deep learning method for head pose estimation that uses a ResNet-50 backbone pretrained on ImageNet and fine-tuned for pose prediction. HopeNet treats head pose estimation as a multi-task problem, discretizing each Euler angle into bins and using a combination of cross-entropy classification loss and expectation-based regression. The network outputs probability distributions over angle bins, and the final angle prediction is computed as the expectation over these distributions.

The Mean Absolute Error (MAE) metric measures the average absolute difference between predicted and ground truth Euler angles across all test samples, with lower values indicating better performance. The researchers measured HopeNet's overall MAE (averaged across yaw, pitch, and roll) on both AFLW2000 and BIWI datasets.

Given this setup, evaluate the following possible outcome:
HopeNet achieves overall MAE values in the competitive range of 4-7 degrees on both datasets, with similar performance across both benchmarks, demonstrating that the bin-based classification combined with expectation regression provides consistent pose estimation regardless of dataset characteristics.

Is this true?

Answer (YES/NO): NO